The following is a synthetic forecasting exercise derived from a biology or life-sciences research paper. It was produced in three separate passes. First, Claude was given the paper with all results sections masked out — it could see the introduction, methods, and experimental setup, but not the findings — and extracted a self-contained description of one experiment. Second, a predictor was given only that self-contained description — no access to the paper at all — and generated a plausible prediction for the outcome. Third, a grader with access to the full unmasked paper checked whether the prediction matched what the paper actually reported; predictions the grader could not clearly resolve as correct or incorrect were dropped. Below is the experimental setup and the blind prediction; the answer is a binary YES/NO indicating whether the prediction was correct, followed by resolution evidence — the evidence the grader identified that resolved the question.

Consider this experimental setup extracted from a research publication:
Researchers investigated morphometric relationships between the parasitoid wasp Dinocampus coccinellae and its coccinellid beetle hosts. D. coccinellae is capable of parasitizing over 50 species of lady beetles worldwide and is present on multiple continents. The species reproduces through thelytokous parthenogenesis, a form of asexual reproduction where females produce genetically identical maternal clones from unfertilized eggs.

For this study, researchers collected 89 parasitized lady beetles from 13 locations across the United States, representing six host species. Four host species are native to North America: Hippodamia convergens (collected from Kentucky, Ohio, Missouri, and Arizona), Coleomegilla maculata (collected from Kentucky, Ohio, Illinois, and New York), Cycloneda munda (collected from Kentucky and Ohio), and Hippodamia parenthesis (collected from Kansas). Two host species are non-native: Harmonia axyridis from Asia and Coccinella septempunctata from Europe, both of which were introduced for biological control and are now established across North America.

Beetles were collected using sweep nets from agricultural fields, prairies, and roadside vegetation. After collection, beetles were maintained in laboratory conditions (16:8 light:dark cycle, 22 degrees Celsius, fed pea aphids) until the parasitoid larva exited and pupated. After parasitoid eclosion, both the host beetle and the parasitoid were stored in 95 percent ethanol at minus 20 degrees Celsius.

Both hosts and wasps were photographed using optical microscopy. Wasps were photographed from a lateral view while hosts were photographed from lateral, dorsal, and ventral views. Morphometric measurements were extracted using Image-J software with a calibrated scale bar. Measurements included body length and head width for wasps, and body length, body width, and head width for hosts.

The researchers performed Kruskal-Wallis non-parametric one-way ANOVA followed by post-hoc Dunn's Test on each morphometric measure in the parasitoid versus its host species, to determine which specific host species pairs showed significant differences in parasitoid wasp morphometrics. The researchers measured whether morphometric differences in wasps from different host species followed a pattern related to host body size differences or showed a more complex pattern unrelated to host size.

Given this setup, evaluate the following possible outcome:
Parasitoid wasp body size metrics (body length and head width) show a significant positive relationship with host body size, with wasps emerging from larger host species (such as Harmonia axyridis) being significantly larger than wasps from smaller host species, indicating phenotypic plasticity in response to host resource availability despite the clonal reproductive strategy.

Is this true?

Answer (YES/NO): YES